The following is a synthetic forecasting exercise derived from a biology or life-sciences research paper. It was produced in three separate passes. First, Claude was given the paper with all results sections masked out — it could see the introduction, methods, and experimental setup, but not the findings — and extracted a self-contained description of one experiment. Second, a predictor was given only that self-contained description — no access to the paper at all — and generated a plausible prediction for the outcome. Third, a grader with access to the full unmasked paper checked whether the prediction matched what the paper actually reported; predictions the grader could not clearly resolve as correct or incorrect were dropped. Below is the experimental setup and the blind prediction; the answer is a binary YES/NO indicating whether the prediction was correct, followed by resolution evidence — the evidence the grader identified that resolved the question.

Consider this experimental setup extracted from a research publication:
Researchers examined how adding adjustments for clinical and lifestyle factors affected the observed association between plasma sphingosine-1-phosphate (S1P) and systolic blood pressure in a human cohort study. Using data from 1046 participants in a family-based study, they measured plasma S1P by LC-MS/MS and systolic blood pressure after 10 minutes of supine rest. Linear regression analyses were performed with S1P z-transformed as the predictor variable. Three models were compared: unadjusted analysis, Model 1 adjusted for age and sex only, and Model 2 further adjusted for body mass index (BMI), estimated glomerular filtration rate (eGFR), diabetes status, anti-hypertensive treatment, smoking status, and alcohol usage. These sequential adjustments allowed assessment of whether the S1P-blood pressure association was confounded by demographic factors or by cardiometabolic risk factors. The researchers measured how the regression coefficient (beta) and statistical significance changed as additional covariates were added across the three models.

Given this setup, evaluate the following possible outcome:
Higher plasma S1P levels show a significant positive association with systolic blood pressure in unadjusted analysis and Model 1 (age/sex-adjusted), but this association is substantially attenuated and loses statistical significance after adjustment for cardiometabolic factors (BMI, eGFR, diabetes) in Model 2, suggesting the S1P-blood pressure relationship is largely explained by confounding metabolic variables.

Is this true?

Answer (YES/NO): NO